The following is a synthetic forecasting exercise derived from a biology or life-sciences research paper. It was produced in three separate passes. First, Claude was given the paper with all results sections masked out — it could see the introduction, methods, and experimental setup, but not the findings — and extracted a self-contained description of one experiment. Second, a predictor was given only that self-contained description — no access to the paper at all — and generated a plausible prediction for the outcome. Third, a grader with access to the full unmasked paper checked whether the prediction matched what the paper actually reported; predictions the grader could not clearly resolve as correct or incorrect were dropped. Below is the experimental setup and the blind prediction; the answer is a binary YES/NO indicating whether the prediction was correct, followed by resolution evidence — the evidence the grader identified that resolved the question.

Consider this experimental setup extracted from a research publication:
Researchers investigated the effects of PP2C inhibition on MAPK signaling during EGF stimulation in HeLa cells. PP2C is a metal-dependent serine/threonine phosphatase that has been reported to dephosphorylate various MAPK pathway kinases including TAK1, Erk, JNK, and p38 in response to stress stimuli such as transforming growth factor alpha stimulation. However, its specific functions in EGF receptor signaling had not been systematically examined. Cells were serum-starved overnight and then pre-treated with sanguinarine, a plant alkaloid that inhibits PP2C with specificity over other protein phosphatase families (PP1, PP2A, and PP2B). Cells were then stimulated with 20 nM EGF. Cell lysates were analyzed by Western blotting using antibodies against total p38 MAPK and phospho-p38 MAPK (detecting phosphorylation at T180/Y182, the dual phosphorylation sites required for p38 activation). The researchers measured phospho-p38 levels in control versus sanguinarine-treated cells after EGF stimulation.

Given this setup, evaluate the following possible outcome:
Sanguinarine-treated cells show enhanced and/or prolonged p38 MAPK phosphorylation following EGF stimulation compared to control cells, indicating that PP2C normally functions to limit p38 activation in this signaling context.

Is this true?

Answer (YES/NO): YES